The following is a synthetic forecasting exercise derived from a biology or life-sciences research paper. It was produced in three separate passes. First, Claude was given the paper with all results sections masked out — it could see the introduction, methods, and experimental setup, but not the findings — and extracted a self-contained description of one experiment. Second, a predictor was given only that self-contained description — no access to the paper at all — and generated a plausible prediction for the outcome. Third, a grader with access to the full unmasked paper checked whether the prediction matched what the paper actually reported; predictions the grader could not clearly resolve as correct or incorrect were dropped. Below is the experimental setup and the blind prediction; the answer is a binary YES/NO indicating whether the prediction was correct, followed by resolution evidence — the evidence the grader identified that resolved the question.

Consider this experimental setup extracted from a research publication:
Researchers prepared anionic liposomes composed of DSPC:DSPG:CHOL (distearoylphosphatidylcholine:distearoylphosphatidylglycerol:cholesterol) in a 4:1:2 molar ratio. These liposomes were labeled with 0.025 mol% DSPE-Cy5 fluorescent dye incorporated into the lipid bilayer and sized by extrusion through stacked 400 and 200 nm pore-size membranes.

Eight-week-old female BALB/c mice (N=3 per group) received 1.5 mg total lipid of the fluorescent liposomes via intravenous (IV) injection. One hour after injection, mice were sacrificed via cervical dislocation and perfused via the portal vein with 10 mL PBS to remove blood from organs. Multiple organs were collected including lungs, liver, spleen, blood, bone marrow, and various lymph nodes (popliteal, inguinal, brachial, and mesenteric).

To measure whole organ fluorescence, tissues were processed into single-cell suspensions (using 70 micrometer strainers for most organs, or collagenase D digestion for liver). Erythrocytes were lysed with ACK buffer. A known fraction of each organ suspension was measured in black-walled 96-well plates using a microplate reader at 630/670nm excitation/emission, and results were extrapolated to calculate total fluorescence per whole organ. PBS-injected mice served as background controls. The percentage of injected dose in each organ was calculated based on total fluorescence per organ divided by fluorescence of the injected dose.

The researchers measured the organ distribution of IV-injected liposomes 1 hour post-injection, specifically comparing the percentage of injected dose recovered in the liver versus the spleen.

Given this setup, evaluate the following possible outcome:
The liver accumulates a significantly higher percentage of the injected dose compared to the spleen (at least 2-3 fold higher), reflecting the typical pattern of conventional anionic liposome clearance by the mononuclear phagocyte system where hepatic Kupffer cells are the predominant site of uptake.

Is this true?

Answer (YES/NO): YES